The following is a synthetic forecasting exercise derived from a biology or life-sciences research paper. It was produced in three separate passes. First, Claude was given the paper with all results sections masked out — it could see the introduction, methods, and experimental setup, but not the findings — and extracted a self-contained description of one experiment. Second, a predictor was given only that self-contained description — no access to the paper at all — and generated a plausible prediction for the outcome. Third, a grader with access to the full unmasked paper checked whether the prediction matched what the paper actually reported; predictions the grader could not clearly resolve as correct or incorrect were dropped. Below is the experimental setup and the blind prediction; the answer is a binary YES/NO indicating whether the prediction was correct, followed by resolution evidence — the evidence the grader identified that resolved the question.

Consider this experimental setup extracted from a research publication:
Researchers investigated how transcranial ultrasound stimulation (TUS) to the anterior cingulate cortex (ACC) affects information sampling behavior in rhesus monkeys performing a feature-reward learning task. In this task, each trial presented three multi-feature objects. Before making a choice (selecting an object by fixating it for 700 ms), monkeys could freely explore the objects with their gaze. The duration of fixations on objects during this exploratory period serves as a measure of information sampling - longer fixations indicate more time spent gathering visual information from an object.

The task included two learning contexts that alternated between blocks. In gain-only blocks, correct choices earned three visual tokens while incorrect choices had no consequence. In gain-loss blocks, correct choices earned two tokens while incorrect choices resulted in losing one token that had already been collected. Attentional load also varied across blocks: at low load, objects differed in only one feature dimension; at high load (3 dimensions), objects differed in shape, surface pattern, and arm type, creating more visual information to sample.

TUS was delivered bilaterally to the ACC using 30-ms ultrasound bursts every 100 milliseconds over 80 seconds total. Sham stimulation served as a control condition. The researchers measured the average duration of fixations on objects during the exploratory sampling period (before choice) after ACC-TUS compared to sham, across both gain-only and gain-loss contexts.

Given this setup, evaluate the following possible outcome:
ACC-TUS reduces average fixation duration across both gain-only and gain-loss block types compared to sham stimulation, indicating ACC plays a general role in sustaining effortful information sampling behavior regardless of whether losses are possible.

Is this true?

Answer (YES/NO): NO